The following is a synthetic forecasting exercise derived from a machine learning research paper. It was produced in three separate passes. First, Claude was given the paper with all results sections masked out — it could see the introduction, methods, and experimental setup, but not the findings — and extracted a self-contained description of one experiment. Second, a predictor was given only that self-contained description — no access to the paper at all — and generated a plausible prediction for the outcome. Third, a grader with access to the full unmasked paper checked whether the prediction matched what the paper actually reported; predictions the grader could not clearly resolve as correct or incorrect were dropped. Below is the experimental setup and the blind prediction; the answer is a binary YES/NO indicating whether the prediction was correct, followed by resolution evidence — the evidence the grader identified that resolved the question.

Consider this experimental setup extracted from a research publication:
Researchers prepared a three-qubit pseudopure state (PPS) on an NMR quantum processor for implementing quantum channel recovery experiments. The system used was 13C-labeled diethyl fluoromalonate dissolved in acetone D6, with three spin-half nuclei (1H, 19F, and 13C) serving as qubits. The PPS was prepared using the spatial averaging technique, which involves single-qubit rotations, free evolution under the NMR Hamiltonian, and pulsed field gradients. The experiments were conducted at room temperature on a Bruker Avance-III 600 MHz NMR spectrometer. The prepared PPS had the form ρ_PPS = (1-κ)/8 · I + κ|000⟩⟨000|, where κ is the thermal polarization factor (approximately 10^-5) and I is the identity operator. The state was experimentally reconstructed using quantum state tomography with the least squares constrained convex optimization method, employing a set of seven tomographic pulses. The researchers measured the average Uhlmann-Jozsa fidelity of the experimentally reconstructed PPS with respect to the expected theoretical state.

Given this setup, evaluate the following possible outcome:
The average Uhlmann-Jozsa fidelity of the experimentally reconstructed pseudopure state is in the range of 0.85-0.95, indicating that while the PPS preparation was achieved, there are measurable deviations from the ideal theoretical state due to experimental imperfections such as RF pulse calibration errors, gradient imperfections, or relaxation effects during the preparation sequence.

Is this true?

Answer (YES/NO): NO